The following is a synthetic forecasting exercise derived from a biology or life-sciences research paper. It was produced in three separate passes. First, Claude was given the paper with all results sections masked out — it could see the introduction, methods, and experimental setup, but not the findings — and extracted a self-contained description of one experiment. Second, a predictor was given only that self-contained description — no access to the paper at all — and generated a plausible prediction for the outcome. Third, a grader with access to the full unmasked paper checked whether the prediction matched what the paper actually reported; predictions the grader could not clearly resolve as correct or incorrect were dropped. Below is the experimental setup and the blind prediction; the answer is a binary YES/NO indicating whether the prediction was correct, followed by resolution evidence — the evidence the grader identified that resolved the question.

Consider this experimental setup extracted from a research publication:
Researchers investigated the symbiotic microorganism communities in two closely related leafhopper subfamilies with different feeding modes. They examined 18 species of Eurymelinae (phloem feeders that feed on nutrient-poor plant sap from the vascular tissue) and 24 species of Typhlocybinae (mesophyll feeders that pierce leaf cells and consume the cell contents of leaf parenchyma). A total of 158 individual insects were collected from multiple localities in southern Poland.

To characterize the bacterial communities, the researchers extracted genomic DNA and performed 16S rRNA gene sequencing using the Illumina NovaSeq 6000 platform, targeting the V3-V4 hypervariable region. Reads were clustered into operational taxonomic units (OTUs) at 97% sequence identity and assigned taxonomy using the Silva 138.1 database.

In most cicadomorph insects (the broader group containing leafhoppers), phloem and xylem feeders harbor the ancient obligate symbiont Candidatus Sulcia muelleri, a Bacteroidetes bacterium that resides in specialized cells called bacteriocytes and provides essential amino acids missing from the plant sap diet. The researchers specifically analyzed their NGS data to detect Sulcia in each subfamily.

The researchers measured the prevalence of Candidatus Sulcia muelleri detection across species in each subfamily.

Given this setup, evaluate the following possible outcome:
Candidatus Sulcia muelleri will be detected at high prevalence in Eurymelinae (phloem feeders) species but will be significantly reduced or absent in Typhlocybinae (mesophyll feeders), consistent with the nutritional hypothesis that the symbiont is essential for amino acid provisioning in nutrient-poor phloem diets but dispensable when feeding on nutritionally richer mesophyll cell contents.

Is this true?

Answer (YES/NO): YES